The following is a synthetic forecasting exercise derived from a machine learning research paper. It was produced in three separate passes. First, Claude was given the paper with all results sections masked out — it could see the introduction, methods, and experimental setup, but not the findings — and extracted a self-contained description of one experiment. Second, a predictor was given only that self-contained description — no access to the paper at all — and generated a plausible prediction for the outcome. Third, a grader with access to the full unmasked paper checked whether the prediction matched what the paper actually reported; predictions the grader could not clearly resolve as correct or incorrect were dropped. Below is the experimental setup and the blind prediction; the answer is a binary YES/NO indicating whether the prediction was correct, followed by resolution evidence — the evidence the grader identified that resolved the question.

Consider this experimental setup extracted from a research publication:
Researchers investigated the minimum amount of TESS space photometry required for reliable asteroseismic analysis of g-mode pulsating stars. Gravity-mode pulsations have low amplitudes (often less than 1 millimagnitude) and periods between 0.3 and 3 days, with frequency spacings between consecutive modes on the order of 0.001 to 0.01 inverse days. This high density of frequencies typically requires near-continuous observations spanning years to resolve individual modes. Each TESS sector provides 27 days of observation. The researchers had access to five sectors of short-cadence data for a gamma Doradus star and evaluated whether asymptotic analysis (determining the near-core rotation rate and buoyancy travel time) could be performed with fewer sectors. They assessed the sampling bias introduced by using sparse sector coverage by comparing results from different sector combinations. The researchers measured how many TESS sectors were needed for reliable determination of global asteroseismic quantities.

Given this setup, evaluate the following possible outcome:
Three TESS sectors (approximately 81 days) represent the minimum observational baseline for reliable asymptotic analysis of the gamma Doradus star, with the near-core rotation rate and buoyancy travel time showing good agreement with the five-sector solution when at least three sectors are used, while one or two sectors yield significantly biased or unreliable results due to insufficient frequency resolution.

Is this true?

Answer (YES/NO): NO